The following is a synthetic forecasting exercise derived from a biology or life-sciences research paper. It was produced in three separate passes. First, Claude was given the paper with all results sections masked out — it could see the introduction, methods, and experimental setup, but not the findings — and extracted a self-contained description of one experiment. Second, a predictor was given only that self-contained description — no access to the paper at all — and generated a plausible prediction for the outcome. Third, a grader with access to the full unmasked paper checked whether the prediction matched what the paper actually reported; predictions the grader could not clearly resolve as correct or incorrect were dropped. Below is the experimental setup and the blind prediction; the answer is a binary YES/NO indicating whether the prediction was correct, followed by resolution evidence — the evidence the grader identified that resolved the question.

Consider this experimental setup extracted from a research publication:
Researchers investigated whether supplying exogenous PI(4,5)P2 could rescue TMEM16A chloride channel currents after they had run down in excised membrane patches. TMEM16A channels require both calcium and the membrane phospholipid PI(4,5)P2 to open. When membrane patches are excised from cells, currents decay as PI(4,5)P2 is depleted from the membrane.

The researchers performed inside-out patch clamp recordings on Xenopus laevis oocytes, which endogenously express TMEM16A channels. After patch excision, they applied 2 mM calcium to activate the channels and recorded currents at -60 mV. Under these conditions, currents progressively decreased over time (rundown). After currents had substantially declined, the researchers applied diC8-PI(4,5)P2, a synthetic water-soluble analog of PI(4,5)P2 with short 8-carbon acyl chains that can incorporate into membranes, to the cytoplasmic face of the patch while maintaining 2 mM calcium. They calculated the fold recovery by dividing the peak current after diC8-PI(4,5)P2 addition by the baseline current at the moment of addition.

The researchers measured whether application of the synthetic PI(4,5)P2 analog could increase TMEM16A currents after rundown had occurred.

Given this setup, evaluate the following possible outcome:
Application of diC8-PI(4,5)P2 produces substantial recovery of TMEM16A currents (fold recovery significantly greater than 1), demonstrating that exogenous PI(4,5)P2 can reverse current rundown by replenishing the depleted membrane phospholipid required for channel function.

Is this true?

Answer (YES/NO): YES